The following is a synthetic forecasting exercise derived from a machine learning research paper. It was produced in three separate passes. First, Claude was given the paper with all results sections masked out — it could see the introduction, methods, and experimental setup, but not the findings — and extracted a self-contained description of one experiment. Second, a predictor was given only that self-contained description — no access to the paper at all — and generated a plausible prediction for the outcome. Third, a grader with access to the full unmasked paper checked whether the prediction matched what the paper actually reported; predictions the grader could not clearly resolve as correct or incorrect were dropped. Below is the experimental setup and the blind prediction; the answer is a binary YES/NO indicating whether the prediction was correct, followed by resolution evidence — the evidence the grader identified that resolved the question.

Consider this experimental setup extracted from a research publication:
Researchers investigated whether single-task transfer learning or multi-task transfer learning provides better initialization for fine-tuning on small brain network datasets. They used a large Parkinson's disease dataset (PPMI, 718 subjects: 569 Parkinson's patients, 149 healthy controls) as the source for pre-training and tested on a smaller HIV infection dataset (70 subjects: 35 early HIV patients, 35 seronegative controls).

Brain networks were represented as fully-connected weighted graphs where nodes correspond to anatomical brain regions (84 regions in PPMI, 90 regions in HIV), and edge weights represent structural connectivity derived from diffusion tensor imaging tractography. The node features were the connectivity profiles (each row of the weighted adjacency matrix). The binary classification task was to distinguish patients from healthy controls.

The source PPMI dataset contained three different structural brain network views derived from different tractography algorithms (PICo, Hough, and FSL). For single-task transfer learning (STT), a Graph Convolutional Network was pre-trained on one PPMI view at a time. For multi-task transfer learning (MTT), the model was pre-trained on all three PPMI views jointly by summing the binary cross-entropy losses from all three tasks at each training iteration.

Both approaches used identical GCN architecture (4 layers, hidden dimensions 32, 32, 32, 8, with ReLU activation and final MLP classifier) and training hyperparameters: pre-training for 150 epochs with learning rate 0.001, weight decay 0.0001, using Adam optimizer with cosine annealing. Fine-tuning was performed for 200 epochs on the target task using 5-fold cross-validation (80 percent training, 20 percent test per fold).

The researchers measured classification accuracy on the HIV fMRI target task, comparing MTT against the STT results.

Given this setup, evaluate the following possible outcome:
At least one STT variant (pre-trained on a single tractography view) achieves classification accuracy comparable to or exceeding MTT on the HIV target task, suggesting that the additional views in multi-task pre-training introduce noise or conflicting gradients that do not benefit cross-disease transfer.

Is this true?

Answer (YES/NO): NO